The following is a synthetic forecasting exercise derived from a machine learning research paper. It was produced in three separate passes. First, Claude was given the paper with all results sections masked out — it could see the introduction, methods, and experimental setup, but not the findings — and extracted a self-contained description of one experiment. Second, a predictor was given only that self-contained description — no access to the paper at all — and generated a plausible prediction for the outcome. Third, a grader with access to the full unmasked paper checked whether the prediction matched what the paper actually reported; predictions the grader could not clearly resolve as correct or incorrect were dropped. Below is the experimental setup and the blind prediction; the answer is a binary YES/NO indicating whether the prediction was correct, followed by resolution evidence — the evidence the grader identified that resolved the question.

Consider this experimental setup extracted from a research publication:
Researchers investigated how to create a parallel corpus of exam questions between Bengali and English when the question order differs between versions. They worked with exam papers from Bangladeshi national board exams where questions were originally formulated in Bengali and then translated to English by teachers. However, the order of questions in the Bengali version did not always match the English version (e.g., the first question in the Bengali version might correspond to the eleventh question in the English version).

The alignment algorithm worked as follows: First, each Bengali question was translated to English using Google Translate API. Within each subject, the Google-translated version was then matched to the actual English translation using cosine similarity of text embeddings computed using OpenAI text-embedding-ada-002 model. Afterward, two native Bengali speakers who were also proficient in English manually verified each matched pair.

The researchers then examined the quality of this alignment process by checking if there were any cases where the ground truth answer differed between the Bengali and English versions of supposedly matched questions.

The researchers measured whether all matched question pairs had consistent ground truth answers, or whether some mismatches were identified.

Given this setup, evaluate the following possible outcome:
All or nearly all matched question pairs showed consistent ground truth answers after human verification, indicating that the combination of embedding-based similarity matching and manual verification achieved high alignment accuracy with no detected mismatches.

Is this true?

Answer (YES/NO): NO